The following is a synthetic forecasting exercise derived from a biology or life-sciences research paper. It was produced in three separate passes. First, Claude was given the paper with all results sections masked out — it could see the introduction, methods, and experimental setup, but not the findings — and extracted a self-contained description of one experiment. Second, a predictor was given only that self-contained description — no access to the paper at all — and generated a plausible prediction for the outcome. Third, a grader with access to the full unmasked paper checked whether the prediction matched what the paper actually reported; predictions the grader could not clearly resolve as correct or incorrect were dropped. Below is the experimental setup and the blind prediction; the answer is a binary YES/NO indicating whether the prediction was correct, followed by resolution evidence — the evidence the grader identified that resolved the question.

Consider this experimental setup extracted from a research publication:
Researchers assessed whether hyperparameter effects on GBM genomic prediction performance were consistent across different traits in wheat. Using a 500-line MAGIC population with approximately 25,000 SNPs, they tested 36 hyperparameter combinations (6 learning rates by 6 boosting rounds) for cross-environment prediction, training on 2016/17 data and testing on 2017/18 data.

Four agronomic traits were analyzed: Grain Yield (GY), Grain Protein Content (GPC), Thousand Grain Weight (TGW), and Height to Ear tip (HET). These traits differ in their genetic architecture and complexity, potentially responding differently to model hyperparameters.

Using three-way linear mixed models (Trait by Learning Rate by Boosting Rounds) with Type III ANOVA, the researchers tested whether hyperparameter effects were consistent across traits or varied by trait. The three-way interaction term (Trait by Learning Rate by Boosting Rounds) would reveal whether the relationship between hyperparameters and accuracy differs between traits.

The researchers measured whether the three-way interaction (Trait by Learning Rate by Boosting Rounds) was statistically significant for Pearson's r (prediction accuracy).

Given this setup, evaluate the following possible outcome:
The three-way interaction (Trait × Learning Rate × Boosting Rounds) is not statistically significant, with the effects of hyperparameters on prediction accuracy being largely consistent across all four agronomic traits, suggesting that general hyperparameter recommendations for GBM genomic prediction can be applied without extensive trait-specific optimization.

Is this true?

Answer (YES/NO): NO